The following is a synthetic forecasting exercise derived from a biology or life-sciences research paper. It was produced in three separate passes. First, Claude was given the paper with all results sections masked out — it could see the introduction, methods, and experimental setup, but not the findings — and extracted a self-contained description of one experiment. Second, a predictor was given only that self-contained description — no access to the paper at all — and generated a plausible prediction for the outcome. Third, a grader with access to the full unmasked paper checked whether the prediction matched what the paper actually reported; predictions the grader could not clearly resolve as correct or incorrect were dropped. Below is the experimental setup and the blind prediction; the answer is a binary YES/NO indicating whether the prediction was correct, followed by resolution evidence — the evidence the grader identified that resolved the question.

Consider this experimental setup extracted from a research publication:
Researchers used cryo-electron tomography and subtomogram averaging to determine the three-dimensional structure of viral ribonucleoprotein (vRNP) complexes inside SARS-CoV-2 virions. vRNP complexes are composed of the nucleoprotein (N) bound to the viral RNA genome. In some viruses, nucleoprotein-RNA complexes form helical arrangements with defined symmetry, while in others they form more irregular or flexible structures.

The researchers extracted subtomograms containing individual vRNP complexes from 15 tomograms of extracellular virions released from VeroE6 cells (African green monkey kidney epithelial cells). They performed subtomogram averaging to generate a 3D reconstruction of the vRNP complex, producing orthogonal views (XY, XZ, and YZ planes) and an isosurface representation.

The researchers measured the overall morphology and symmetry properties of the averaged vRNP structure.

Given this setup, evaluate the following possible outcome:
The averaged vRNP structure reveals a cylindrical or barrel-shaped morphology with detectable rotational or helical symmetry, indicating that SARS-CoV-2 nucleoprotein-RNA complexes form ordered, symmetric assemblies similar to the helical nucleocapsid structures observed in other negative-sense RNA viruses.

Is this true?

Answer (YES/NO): NO